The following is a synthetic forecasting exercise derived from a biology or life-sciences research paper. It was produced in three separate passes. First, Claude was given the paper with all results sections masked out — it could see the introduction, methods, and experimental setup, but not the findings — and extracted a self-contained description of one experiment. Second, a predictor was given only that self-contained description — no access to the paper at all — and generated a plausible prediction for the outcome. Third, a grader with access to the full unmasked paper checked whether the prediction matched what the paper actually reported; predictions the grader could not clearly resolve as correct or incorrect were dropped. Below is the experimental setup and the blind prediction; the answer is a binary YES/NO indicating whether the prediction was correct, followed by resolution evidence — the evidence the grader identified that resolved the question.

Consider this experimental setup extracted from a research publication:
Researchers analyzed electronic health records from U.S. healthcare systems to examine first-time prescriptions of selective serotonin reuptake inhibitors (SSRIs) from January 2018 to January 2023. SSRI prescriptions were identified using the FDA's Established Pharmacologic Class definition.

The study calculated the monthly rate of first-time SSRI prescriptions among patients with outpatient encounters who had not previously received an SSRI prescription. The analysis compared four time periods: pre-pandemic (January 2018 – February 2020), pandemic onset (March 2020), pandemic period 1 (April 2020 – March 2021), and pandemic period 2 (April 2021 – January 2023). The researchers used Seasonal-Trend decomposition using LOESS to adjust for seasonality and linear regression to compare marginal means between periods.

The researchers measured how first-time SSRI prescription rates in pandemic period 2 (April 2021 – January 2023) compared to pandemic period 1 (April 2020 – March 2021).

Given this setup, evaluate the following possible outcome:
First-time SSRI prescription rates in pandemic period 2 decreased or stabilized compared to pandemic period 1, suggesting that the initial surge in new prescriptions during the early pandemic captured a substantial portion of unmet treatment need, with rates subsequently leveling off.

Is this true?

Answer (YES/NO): YES